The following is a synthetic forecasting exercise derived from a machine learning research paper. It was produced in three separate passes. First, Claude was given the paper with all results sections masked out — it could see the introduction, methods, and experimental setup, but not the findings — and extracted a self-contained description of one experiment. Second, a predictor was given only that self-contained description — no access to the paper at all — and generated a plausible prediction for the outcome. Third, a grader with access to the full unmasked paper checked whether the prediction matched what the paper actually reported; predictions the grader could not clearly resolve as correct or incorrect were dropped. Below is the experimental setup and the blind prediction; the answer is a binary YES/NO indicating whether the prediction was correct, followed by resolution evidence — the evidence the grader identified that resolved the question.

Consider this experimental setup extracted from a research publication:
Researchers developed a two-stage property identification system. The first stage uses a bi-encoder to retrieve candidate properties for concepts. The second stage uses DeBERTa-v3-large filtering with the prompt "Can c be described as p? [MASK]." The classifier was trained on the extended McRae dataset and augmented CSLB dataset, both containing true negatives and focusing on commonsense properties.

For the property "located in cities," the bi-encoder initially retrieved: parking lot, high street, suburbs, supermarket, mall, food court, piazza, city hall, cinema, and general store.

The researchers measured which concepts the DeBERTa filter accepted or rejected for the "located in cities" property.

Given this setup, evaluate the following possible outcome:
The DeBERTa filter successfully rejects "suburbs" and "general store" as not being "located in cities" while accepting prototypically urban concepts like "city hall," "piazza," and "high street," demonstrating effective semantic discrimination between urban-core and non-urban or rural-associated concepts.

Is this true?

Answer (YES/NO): NO